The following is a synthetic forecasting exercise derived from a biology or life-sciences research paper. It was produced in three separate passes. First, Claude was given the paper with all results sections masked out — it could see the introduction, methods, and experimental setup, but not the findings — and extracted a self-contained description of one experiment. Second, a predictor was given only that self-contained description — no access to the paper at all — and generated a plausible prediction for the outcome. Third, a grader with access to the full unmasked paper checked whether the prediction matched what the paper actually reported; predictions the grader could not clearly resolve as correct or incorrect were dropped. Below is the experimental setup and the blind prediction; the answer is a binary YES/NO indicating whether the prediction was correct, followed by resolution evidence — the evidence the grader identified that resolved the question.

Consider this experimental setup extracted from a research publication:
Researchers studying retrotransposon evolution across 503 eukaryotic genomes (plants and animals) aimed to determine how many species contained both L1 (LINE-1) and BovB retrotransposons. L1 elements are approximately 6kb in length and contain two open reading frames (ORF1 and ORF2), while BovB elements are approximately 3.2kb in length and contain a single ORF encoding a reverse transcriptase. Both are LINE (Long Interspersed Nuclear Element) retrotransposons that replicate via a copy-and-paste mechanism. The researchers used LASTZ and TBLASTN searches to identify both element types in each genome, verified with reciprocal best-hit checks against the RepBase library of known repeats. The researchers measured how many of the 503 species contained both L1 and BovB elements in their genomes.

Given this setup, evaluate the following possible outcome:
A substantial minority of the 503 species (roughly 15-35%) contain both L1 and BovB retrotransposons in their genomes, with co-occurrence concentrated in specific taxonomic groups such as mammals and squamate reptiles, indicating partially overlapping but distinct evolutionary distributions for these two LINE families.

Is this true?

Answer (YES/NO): NO